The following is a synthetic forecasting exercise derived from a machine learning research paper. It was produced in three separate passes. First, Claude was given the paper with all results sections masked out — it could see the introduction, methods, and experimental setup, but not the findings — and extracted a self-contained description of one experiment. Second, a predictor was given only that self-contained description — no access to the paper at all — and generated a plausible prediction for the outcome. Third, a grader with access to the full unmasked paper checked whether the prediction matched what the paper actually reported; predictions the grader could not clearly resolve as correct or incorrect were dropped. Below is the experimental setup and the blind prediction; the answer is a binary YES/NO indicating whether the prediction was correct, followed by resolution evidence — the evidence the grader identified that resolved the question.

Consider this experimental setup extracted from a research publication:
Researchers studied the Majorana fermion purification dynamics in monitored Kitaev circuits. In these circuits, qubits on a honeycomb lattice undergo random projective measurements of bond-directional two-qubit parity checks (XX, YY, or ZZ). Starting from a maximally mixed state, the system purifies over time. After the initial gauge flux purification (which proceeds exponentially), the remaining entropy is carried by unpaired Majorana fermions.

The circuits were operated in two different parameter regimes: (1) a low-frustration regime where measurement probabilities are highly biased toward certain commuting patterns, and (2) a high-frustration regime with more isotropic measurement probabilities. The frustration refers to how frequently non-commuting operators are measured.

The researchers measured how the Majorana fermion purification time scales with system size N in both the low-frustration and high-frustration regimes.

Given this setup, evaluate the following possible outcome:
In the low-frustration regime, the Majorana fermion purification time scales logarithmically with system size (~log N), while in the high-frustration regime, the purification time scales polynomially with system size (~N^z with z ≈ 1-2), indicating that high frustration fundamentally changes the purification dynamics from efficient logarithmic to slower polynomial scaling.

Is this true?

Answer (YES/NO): YES